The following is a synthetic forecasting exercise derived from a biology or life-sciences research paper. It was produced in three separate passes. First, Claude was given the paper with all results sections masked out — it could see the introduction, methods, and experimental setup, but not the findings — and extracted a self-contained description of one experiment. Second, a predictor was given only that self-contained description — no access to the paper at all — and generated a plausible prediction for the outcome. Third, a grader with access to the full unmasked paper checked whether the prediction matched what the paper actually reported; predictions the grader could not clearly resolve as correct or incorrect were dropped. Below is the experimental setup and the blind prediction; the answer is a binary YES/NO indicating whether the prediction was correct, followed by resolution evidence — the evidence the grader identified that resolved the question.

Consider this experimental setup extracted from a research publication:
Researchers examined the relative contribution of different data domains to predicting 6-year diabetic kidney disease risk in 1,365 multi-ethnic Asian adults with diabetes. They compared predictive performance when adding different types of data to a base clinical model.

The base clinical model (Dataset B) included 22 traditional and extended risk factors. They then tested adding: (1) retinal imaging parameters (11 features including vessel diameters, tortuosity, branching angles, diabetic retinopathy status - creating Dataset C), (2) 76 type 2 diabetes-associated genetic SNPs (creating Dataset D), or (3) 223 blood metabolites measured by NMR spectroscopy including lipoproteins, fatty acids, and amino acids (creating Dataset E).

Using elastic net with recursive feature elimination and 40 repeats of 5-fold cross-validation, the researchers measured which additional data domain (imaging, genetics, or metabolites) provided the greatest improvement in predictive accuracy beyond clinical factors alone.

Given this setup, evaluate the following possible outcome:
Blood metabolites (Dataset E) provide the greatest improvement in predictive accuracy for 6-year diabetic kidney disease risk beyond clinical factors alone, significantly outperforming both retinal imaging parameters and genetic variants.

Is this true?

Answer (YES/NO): YES